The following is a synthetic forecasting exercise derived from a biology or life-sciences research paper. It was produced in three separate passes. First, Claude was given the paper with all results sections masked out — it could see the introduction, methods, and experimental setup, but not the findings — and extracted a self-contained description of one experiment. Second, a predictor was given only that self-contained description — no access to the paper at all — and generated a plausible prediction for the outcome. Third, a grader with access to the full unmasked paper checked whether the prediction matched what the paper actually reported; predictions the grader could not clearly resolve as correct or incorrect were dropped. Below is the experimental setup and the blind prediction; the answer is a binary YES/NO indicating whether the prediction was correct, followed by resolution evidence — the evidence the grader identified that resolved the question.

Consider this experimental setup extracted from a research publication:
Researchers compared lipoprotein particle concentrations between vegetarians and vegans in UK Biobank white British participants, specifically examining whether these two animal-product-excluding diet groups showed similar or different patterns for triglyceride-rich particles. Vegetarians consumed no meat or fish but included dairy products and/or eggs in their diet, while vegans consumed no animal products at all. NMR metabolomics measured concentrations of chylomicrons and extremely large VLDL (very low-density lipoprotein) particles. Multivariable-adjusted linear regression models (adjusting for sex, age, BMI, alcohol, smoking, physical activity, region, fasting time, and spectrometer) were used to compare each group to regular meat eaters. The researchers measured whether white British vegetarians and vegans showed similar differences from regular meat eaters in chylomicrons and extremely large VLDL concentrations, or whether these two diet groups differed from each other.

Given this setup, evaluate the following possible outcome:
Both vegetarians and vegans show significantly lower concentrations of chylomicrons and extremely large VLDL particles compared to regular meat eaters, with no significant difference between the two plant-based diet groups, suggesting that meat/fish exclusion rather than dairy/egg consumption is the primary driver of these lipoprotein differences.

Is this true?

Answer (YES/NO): NO